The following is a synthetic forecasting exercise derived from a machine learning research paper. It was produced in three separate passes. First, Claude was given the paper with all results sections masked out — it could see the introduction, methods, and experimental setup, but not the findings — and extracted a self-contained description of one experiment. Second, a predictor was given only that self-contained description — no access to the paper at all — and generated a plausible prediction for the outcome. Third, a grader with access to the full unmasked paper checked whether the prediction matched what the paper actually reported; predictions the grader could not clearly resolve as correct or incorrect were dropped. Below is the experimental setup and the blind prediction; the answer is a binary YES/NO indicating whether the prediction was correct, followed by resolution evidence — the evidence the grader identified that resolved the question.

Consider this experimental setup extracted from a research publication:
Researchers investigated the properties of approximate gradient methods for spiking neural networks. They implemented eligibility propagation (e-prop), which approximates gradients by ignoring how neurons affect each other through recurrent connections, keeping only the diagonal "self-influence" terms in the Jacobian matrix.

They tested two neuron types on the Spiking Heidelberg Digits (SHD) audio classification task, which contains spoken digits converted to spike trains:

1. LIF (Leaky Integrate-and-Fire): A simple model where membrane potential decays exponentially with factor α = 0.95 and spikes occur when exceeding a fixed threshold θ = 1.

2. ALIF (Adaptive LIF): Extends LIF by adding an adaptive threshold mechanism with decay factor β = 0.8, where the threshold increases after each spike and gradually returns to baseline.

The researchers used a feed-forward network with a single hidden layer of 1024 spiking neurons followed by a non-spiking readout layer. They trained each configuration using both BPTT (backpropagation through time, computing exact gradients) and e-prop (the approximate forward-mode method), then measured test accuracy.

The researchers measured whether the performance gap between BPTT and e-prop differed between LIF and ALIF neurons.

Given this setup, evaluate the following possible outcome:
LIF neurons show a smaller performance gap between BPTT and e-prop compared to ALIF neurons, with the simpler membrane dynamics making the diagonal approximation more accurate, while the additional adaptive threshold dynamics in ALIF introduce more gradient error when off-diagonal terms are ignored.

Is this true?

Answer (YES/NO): NO